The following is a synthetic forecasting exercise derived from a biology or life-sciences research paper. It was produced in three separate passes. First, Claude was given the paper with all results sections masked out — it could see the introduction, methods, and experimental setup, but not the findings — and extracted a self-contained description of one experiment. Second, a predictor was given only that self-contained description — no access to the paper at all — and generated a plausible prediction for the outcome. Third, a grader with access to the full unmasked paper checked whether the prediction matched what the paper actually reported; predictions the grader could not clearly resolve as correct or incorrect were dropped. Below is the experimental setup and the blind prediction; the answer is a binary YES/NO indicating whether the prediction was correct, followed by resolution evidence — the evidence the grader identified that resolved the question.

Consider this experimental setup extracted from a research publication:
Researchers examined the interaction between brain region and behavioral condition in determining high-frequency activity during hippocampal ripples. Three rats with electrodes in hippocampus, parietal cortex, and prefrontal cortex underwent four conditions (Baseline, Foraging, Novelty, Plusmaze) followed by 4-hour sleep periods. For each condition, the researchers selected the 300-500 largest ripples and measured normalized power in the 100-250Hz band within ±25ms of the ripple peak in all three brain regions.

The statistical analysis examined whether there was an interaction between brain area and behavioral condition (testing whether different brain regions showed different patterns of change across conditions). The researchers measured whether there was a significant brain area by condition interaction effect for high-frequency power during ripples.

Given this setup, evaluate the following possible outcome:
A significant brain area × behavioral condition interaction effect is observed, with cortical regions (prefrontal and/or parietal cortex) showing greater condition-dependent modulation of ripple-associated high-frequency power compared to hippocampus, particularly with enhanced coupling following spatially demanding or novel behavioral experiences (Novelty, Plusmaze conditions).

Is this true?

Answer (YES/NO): NO